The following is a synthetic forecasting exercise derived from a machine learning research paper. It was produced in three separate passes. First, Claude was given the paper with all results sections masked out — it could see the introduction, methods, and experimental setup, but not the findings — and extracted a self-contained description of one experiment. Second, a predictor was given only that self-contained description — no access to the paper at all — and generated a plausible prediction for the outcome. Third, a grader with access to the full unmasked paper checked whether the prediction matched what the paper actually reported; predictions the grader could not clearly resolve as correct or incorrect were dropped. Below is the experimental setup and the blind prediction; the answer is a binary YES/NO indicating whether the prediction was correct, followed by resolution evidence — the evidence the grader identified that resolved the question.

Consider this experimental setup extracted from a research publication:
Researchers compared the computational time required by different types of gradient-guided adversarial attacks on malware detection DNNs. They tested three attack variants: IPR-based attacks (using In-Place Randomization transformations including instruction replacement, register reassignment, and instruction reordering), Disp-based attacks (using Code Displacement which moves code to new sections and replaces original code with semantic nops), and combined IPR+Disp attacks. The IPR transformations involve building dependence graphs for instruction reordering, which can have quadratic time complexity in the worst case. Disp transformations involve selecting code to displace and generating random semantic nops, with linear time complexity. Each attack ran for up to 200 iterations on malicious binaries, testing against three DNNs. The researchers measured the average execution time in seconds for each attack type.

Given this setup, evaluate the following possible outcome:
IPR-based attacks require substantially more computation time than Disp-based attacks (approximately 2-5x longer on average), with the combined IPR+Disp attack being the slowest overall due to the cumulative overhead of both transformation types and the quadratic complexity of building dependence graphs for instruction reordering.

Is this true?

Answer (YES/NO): NO